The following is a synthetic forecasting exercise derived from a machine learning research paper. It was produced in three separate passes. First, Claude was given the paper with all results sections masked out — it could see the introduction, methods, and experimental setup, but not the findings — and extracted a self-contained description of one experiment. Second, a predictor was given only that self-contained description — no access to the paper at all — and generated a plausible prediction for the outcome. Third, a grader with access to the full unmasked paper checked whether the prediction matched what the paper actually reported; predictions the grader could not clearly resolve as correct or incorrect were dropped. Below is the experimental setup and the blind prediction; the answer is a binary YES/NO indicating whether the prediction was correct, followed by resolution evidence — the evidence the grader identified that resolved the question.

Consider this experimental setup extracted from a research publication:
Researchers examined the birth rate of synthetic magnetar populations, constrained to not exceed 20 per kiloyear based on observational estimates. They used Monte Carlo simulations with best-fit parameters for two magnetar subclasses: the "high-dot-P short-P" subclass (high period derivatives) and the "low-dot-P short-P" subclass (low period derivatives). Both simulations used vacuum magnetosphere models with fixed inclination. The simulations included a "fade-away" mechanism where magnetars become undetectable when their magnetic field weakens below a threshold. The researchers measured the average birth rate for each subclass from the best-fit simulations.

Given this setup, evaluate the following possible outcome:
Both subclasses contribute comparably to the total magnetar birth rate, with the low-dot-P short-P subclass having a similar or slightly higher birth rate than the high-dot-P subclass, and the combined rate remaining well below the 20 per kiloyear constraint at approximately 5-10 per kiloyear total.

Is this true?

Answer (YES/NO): NO